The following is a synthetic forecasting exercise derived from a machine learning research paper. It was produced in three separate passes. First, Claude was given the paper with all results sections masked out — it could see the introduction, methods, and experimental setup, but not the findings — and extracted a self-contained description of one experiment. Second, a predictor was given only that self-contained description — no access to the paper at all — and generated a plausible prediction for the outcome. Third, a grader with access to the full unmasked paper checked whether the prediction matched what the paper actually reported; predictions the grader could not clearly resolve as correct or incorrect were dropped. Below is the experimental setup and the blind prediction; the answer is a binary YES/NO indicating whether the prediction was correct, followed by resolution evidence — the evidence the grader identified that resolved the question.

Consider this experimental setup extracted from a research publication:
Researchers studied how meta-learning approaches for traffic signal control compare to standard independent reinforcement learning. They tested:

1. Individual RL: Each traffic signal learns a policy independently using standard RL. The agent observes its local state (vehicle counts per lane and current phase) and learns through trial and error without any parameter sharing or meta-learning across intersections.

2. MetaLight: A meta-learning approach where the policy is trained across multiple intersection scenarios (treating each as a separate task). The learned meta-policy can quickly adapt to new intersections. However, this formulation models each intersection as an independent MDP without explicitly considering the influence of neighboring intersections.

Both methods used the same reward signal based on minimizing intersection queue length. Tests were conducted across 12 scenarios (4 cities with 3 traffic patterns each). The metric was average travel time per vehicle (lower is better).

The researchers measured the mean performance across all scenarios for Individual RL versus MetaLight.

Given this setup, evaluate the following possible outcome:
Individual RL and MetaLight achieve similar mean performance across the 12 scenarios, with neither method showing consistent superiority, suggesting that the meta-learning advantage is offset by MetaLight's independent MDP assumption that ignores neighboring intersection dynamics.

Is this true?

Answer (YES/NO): NO